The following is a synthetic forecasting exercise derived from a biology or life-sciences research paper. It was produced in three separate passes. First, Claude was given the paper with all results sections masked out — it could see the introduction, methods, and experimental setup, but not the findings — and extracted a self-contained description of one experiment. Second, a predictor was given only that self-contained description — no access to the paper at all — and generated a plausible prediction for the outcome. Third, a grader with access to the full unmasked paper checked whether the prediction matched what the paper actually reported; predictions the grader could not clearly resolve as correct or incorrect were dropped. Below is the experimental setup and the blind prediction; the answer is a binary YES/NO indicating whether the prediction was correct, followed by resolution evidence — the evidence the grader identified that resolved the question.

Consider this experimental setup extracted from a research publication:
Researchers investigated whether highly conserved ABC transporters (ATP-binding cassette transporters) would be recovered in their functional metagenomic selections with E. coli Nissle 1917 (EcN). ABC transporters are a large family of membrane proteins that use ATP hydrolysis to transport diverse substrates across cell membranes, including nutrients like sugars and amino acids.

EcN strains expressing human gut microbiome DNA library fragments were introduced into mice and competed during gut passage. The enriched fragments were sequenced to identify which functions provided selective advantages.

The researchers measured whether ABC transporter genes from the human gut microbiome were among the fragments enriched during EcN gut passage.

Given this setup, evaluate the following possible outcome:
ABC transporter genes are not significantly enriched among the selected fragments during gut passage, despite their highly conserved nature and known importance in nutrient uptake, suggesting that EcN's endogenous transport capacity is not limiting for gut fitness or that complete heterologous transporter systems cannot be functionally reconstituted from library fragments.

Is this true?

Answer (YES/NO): NO